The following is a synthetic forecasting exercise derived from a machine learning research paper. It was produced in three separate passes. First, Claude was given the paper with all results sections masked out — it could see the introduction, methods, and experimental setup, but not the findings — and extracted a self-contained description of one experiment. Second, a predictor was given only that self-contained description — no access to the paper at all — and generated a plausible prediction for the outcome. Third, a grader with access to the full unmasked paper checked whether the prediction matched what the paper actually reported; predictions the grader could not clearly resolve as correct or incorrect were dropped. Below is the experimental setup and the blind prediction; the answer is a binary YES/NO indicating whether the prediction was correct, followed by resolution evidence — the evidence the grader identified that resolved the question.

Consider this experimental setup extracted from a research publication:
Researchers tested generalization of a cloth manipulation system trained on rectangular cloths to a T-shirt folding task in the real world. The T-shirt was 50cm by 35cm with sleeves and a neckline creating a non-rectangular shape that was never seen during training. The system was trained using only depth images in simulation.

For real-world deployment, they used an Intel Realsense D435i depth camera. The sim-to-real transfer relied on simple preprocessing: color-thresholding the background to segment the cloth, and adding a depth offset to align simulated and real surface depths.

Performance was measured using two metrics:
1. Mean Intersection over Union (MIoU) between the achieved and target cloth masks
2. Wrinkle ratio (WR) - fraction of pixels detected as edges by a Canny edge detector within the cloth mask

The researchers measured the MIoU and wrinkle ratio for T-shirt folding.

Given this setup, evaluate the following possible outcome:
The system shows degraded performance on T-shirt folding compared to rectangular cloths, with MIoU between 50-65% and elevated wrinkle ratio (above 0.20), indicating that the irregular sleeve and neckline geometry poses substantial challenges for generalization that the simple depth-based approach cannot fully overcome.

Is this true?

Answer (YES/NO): NO